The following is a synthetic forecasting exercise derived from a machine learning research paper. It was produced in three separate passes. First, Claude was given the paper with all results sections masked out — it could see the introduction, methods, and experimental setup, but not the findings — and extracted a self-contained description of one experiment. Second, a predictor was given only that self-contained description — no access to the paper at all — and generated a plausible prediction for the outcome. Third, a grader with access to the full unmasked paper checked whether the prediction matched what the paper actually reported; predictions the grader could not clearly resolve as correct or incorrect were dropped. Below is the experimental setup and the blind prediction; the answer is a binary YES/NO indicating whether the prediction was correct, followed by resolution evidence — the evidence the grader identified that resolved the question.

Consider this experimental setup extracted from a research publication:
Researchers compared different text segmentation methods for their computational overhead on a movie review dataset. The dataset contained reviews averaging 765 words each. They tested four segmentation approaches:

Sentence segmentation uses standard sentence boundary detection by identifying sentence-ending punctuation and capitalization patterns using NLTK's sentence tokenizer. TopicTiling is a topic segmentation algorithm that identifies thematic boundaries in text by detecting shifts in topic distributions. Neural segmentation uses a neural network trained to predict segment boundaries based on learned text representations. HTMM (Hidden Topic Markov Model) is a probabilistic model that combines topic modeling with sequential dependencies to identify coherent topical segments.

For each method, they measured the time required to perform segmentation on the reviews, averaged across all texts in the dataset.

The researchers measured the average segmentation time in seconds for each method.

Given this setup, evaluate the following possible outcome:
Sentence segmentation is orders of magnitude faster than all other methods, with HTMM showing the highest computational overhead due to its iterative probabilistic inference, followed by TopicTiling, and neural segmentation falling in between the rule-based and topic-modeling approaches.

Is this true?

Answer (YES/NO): YES